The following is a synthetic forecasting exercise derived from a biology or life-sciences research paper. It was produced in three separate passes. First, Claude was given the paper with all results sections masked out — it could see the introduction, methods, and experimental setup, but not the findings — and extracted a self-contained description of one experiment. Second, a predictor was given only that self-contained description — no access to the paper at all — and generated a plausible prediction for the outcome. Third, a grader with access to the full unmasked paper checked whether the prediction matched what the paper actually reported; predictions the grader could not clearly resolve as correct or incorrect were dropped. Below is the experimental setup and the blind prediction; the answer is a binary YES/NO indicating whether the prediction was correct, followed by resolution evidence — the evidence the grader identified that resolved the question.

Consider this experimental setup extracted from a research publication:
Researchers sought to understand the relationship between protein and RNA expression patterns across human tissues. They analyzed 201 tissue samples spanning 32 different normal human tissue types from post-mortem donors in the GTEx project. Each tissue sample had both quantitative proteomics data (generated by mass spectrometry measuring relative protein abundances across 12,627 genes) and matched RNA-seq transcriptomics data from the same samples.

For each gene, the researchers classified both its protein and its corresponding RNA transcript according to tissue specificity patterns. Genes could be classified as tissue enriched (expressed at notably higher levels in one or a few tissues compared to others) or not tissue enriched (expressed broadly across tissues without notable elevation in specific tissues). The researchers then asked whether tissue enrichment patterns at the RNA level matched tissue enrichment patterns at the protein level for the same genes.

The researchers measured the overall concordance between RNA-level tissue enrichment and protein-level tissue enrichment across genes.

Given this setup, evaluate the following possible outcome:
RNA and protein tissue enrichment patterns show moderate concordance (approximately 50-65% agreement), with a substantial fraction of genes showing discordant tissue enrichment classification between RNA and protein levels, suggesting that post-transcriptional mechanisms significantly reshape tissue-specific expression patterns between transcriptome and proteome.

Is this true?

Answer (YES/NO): NO